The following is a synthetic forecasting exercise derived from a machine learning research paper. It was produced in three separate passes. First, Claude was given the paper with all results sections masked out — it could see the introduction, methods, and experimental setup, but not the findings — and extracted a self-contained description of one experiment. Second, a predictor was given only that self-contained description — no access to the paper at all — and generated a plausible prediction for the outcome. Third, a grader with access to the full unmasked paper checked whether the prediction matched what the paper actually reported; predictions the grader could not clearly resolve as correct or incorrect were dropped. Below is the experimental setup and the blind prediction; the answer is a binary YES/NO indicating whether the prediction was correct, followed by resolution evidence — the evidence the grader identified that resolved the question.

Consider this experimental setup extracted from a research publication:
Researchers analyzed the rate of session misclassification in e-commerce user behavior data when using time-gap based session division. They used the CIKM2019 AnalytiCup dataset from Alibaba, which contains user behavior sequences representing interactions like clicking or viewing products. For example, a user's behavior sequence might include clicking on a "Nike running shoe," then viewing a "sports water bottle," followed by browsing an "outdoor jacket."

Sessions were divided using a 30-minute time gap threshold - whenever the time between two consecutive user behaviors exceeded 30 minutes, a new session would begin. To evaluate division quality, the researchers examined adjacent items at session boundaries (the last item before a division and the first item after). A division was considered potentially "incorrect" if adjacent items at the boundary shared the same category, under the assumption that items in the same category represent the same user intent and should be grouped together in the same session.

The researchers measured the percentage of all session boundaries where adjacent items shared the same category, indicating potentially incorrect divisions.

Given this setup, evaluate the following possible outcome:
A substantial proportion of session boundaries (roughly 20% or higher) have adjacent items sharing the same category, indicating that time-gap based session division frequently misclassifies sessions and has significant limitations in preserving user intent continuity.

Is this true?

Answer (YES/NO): NO